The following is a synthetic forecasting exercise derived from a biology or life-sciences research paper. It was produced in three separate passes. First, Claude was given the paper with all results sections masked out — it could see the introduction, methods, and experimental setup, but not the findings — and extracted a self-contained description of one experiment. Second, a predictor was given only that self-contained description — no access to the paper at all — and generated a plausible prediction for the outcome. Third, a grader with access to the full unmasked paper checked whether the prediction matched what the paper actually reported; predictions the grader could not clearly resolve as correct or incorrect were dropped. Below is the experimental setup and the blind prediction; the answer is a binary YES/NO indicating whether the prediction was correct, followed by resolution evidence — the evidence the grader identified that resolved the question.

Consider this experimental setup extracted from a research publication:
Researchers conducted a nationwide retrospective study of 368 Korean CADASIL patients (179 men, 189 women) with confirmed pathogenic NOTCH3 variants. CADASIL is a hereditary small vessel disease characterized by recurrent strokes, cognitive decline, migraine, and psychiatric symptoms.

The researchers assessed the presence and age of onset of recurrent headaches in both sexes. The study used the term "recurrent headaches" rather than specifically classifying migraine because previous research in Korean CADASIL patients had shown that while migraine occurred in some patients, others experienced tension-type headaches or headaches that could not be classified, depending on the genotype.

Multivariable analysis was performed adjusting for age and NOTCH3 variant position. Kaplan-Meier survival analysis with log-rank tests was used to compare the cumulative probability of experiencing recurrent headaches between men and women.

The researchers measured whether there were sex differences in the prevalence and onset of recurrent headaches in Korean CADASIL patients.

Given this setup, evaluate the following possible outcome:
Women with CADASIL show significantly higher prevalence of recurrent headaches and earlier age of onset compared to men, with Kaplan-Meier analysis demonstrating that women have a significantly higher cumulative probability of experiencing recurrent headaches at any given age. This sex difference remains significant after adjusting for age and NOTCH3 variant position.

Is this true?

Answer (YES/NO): YES